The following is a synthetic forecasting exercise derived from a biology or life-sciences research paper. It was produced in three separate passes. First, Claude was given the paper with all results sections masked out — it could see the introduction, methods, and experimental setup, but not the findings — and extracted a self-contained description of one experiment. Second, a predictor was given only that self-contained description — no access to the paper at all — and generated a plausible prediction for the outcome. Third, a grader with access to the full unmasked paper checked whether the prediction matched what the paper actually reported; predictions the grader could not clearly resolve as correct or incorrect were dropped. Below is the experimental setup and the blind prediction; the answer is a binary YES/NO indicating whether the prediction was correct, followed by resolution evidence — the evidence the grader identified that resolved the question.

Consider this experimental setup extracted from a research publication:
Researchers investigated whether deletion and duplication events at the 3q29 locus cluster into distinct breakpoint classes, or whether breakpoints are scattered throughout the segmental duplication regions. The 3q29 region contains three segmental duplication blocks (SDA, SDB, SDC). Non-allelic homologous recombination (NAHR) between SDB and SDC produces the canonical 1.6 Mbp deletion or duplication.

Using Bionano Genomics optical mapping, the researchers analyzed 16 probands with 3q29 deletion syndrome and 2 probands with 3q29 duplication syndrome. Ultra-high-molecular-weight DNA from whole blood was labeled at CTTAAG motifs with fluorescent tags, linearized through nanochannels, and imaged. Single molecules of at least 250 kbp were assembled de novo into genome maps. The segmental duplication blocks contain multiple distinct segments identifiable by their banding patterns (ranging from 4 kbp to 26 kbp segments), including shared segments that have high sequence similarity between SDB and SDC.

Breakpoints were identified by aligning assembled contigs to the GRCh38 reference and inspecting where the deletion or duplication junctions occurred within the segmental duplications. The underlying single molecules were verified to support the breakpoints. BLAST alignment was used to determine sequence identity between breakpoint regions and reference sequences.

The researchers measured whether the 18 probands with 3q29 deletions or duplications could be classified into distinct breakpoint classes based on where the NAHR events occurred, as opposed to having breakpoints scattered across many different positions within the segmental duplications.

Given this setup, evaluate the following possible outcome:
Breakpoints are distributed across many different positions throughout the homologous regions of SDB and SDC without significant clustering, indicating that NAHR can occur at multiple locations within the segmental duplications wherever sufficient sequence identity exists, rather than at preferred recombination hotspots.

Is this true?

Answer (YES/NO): NO